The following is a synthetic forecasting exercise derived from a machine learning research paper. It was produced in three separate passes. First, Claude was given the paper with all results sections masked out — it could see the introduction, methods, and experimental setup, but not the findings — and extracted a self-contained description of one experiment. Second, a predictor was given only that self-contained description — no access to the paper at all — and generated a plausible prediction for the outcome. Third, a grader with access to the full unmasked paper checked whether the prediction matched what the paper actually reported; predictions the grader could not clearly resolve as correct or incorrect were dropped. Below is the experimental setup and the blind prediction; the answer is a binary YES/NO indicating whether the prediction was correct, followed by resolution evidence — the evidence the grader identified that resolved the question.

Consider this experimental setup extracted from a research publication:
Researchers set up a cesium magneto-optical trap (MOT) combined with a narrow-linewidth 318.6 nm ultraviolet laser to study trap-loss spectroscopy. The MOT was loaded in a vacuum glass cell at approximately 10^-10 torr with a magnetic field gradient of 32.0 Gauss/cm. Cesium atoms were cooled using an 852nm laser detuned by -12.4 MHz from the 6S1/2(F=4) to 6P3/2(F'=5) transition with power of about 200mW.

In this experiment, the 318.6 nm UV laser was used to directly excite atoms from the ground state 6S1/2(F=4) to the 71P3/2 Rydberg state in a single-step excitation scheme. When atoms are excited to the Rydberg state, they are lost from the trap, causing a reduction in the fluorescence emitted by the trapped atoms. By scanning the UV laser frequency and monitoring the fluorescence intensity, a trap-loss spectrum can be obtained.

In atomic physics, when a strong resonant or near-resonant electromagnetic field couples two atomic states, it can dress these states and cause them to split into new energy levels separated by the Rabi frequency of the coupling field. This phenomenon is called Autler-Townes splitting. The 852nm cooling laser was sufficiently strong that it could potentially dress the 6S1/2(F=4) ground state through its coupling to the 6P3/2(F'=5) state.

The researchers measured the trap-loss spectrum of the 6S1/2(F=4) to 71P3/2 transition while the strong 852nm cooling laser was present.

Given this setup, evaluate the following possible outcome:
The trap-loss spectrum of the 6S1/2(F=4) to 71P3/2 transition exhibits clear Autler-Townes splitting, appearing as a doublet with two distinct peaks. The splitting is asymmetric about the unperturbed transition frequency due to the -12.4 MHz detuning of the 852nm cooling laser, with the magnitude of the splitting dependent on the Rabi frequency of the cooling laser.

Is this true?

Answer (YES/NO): YES